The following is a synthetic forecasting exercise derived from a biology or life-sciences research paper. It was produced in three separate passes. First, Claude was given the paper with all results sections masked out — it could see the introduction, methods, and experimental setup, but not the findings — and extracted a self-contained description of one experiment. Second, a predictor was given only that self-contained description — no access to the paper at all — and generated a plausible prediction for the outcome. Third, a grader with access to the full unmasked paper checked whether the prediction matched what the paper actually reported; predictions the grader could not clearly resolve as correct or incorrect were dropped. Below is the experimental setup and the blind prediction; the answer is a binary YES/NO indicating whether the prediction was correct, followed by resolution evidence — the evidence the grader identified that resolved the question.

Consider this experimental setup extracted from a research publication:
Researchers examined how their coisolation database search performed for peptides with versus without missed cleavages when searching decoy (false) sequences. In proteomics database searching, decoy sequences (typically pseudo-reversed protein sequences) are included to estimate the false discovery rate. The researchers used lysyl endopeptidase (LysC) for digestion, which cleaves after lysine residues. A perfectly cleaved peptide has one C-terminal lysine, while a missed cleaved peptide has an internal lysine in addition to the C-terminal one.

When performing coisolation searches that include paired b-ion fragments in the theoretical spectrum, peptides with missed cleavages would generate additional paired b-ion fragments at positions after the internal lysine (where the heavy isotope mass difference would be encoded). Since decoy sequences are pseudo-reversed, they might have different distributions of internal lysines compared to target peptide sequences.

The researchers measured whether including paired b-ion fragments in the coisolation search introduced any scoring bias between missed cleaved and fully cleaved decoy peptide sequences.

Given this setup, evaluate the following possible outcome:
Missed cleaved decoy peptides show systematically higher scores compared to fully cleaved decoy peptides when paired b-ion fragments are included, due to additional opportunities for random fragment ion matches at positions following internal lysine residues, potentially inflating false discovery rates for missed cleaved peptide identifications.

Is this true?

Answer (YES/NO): YES